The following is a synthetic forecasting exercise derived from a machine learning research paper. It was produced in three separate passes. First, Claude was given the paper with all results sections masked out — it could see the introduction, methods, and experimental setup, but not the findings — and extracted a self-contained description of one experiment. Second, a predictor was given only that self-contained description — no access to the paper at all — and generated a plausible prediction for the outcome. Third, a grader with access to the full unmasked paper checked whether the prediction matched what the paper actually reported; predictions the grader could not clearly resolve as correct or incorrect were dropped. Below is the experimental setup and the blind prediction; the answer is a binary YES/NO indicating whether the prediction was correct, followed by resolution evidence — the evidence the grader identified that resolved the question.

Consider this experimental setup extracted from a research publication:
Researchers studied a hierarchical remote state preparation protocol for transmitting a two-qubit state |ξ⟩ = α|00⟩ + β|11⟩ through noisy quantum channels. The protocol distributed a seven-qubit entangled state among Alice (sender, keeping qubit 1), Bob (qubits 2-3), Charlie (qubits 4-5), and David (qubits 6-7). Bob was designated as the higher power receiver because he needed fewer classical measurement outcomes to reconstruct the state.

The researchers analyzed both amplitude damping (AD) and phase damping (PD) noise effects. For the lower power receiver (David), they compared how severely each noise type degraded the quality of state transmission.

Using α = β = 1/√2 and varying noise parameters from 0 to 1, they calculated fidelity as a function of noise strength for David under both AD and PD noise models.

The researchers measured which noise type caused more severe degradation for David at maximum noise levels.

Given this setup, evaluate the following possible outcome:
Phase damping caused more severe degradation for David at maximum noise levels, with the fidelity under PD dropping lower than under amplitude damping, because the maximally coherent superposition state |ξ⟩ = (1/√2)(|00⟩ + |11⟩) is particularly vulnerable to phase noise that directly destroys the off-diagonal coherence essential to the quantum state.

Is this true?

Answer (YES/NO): YES